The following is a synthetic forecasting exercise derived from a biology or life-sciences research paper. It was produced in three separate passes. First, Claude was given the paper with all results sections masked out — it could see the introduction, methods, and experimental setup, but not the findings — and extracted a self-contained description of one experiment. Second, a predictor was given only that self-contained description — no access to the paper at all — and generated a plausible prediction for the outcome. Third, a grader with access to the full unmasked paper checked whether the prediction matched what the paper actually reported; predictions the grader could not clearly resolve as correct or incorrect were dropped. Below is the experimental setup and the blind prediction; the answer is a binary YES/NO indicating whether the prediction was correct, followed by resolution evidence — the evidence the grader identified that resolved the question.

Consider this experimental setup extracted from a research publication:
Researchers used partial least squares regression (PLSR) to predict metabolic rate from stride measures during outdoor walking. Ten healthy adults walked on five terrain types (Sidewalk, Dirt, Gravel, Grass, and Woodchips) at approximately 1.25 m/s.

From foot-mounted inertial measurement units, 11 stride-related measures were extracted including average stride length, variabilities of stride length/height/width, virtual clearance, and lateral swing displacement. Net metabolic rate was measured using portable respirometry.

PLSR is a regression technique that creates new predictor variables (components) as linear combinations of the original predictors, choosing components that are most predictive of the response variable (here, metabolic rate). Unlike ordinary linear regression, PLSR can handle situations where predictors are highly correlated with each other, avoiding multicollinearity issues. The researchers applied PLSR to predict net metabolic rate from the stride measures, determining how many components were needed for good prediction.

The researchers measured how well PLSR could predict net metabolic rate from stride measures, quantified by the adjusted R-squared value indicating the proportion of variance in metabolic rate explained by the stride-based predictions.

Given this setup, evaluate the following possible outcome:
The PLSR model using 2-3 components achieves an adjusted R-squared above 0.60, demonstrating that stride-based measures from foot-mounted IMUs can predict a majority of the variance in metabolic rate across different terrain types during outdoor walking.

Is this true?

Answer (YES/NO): NO